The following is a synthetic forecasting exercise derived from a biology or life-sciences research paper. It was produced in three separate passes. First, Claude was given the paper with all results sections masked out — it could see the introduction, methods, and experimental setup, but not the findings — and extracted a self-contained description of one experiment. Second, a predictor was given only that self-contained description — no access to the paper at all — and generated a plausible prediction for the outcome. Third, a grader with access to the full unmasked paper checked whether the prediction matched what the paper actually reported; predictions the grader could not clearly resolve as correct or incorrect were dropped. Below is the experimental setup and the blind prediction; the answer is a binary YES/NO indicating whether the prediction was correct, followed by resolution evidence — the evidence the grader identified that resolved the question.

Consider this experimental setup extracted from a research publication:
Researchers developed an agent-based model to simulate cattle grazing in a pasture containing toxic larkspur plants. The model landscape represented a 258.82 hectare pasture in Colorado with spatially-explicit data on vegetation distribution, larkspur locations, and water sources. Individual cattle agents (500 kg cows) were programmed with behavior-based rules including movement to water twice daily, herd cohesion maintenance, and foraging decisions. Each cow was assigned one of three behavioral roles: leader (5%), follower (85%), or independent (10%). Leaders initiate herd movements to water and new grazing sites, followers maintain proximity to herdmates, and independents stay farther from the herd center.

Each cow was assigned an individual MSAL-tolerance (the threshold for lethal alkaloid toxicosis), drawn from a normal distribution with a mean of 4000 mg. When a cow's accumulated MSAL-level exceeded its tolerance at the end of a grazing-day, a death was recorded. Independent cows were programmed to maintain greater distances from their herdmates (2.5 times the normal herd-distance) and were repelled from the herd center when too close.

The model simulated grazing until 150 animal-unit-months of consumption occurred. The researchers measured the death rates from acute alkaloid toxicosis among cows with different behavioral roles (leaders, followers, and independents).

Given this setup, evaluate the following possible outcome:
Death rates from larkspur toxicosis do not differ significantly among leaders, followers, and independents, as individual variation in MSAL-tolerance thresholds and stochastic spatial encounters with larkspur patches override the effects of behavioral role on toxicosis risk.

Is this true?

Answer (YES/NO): NO